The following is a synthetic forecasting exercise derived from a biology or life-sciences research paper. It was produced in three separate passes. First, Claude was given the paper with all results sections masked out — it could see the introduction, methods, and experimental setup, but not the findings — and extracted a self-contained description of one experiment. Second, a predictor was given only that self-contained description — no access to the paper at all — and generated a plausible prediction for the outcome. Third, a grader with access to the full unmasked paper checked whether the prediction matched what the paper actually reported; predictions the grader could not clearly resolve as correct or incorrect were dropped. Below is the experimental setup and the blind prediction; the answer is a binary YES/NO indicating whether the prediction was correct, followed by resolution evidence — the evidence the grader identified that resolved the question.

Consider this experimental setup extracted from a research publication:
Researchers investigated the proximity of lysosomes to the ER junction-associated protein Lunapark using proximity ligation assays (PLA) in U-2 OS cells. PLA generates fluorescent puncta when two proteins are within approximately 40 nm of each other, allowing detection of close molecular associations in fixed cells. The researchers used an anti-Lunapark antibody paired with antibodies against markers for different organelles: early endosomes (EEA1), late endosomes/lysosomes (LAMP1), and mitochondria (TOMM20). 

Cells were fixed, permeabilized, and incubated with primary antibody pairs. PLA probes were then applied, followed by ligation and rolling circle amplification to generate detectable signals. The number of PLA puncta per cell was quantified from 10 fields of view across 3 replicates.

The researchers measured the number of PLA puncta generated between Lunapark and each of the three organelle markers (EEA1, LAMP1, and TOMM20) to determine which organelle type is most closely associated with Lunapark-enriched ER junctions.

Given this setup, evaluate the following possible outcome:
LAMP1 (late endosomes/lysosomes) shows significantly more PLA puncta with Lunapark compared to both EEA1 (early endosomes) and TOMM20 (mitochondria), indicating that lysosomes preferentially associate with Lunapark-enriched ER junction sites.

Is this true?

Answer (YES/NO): YES